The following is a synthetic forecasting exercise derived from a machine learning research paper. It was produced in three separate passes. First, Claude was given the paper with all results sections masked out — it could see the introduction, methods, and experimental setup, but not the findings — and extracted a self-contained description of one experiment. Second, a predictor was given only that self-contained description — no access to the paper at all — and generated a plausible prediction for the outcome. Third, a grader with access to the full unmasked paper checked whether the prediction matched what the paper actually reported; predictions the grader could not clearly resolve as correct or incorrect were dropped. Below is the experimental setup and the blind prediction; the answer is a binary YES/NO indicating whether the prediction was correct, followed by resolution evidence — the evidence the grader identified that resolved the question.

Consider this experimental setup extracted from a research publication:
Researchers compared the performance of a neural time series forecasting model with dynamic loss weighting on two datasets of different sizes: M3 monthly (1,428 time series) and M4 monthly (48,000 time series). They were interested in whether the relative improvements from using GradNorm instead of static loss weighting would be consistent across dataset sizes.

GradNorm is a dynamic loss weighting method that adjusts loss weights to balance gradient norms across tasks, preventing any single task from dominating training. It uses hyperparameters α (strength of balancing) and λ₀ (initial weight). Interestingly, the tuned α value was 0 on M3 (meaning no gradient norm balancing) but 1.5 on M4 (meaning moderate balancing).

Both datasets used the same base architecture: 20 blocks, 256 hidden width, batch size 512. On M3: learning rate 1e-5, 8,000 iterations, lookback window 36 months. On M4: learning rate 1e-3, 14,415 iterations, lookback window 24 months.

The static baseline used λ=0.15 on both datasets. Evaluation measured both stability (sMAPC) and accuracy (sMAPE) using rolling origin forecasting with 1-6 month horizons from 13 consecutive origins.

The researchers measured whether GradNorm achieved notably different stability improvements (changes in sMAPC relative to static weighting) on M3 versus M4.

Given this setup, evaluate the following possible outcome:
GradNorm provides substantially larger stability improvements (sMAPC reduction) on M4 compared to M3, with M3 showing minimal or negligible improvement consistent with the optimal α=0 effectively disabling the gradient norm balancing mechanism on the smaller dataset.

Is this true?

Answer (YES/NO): NO